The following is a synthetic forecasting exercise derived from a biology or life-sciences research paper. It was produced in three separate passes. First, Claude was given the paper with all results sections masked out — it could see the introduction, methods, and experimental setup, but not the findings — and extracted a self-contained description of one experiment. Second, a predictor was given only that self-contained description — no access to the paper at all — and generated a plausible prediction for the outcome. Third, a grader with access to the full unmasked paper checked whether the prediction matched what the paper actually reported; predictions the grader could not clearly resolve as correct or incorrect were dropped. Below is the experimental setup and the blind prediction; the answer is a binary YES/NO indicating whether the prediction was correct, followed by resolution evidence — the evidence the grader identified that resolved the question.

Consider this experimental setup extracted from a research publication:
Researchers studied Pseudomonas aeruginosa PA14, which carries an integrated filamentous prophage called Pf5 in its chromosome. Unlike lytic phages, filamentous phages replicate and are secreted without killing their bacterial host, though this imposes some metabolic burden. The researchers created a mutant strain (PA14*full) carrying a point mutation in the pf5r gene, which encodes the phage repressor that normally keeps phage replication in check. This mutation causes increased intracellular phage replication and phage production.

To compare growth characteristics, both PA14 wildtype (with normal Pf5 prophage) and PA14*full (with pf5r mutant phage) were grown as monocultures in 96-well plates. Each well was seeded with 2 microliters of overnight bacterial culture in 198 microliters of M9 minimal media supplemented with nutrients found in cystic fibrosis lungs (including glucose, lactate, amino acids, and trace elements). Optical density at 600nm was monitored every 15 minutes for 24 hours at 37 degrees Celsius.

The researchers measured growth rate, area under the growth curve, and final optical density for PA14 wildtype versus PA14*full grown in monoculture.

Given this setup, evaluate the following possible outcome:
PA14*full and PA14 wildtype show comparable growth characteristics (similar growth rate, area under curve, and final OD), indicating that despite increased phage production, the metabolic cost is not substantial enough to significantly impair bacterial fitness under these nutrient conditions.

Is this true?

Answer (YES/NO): NO